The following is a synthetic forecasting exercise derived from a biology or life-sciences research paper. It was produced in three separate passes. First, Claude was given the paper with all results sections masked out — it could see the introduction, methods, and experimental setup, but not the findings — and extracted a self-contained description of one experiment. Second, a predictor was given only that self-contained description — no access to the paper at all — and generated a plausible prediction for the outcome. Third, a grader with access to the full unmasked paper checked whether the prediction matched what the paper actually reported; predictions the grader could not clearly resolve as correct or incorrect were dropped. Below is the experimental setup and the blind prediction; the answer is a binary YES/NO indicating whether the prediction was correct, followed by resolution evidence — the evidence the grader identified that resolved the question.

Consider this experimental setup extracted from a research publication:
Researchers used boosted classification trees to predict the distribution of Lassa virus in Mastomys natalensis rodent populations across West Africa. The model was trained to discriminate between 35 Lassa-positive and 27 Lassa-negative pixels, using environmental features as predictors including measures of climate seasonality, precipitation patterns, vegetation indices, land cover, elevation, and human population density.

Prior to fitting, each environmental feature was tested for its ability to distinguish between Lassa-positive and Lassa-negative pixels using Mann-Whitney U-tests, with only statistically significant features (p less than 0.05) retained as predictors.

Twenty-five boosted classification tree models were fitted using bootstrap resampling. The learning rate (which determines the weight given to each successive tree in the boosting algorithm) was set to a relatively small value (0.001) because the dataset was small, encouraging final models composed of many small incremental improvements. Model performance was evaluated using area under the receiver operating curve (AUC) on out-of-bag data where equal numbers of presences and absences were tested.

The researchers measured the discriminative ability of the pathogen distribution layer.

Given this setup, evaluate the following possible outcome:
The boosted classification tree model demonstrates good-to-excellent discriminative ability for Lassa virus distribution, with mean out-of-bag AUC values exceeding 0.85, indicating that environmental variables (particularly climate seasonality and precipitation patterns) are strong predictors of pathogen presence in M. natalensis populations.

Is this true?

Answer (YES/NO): NO